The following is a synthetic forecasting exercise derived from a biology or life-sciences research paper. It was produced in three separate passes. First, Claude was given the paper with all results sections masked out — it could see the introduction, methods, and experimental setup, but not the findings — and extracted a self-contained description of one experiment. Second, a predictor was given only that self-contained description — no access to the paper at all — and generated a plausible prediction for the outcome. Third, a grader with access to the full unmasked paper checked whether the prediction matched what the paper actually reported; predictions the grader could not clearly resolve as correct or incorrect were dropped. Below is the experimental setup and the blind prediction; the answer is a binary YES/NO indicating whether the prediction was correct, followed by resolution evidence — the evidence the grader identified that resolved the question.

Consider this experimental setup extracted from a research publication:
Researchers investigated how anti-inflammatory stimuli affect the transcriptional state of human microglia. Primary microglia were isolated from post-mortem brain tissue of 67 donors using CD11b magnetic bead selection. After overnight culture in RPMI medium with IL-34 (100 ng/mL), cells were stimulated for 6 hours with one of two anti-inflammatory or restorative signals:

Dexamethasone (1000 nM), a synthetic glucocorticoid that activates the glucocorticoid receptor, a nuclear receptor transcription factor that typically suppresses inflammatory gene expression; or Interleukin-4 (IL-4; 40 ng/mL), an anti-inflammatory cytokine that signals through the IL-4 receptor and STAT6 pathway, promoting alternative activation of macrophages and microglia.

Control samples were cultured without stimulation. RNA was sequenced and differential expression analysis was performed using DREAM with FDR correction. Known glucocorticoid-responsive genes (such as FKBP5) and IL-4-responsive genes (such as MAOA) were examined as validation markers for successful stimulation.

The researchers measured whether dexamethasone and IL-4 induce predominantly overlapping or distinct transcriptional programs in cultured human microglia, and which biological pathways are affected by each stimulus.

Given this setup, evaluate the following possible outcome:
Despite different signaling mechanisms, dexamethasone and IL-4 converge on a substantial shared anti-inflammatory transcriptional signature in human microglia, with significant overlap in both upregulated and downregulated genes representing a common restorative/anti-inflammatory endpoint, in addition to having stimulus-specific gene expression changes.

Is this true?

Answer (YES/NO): YES